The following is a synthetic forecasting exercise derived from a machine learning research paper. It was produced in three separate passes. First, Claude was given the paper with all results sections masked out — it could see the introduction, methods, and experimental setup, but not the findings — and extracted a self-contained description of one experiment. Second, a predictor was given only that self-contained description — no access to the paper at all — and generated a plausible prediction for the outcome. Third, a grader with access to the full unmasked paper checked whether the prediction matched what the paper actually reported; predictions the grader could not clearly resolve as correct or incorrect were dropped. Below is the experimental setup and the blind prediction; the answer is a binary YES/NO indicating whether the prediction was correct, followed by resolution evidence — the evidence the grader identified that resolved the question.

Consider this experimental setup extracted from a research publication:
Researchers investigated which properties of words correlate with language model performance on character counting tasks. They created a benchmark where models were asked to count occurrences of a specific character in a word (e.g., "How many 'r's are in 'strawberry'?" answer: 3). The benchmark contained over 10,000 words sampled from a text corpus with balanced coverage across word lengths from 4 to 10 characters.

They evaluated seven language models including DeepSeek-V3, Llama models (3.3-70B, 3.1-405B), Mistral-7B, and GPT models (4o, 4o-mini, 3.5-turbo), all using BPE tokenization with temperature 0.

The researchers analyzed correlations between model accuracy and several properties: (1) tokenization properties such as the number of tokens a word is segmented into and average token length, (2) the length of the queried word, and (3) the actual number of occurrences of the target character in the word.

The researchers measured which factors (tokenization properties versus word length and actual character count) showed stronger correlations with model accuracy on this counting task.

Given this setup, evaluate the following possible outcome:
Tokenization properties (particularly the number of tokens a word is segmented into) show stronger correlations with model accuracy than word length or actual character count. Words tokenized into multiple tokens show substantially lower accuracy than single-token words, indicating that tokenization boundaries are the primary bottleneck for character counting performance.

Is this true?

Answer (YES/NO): NO